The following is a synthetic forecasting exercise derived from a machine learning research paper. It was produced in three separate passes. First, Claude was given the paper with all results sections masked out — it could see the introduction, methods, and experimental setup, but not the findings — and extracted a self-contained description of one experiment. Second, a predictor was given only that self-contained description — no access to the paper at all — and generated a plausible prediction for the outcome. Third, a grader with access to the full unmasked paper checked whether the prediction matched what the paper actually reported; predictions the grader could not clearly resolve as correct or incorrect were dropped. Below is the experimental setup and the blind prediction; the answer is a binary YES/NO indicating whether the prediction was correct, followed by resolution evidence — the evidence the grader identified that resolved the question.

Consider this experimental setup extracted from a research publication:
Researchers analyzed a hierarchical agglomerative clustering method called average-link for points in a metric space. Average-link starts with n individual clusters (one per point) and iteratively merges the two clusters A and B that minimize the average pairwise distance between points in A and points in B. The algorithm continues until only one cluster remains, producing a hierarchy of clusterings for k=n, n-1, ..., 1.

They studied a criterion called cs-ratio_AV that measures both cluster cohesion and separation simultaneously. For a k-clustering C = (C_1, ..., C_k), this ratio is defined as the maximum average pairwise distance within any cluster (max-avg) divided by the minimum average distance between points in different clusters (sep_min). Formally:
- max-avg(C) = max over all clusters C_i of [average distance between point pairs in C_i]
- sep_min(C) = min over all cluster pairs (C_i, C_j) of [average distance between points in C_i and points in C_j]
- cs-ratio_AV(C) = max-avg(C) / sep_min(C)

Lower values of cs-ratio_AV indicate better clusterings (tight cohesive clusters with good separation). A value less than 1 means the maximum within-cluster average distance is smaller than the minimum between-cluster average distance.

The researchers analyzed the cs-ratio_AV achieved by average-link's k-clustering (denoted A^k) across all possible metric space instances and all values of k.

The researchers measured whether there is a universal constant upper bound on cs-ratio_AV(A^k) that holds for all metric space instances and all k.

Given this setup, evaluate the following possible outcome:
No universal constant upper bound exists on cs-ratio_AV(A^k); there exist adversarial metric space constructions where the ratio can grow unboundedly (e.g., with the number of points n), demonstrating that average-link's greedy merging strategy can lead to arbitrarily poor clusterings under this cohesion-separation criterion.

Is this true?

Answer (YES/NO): NO